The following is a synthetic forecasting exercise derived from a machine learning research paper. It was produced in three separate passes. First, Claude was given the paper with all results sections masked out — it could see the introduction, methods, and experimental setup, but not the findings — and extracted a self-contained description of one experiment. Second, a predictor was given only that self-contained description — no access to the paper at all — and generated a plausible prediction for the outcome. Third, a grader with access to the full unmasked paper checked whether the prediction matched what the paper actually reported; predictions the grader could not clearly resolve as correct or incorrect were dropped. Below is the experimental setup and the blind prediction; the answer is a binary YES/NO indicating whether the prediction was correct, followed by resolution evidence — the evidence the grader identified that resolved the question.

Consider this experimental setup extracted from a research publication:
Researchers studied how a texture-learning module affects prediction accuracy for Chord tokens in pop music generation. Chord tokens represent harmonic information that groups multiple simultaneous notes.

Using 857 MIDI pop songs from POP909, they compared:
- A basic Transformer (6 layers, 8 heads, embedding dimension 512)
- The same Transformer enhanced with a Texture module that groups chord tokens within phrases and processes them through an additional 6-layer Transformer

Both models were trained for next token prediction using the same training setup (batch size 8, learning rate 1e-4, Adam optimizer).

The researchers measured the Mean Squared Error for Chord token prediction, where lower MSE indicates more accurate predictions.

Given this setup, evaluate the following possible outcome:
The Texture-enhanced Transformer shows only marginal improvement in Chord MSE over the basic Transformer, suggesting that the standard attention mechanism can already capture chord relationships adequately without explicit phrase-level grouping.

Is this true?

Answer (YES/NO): NO